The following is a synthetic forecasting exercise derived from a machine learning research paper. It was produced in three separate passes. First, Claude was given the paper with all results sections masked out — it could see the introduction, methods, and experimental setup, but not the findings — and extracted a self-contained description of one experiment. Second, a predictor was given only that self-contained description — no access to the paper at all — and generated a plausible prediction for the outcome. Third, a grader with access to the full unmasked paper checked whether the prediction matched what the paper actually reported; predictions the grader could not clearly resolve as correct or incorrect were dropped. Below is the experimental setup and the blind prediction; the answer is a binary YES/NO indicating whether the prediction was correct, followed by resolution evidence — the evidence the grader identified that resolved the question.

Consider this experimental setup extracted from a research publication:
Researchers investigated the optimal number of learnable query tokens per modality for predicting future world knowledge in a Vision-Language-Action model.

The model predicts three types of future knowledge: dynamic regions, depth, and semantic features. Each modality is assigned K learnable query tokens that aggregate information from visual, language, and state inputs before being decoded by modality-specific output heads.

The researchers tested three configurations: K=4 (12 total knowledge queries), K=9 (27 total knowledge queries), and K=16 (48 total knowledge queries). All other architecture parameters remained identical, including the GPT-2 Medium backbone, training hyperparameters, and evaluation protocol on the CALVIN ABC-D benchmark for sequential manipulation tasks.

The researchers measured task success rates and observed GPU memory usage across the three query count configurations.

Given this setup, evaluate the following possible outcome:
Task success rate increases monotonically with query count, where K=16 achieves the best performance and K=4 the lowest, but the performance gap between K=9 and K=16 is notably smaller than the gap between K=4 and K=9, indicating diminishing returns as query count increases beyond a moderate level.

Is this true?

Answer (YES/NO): NO